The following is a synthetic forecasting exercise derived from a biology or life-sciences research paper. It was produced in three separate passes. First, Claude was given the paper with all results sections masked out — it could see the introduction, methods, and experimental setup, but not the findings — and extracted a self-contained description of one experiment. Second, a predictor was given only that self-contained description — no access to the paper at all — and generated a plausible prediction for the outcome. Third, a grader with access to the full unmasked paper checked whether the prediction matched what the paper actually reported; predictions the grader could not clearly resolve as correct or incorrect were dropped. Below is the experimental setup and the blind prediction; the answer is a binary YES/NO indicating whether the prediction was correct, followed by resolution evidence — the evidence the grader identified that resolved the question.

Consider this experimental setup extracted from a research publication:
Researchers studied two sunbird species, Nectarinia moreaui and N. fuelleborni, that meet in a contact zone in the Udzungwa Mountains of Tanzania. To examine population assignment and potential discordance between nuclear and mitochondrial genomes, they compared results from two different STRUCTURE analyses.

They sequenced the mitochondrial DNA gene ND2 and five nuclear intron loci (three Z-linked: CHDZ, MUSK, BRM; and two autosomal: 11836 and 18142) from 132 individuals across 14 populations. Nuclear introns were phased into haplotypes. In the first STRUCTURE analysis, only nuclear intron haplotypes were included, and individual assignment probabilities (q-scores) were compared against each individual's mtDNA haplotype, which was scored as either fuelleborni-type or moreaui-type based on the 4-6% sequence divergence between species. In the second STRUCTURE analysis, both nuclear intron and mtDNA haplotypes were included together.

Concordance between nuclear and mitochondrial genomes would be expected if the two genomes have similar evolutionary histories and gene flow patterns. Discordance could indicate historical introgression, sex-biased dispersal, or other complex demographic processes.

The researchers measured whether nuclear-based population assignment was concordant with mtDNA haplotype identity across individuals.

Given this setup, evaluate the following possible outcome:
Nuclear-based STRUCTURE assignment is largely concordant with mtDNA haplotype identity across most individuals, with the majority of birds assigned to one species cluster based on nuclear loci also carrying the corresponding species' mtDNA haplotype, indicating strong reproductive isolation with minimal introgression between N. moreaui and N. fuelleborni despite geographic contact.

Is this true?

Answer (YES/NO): YES